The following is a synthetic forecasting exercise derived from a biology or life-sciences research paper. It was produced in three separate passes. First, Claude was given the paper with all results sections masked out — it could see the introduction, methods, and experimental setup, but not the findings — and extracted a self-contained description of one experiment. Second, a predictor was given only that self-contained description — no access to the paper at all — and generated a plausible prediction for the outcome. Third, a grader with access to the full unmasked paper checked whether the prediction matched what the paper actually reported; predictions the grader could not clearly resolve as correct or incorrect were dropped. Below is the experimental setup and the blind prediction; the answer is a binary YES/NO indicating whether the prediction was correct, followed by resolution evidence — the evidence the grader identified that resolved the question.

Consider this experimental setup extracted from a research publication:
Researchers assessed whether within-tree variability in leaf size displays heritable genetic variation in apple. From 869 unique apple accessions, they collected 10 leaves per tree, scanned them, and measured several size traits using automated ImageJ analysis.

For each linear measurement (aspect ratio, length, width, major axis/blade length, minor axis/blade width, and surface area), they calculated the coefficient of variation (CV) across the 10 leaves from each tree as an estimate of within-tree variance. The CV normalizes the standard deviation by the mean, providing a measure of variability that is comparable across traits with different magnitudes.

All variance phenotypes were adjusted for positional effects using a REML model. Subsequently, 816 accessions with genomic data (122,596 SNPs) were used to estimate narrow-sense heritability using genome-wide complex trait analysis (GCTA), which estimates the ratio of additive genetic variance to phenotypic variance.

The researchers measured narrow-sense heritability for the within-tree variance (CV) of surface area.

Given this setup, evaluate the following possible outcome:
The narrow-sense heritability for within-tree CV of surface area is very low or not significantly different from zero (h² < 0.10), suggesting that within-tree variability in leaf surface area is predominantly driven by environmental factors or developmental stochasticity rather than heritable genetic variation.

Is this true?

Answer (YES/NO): YES